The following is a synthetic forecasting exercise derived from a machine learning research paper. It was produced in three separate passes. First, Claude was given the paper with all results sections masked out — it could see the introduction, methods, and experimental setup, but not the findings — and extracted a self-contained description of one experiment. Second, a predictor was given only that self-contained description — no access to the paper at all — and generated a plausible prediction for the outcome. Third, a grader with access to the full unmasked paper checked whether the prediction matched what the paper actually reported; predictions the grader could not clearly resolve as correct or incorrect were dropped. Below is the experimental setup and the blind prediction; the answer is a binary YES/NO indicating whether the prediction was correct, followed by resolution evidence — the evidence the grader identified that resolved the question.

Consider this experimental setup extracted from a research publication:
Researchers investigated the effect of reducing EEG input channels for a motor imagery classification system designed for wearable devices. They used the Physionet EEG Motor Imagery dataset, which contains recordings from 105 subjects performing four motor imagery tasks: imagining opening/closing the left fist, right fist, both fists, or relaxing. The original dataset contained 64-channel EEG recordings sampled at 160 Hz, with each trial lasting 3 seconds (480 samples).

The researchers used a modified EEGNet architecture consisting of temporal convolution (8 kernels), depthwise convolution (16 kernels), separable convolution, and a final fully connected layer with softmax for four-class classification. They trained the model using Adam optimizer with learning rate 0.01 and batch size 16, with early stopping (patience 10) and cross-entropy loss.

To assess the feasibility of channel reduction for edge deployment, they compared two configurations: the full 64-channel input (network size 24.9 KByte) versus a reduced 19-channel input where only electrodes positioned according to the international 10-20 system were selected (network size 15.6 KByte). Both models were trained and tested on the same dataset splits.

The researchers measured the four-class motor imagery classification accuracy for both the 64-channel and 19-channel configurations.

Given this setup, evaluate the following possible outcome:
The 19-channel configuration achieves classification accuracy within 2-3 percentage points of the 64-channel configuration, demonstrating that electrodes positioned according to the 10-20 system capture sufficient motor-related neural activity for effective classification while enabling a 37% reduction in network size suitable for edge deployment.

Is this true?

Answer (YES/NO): YES